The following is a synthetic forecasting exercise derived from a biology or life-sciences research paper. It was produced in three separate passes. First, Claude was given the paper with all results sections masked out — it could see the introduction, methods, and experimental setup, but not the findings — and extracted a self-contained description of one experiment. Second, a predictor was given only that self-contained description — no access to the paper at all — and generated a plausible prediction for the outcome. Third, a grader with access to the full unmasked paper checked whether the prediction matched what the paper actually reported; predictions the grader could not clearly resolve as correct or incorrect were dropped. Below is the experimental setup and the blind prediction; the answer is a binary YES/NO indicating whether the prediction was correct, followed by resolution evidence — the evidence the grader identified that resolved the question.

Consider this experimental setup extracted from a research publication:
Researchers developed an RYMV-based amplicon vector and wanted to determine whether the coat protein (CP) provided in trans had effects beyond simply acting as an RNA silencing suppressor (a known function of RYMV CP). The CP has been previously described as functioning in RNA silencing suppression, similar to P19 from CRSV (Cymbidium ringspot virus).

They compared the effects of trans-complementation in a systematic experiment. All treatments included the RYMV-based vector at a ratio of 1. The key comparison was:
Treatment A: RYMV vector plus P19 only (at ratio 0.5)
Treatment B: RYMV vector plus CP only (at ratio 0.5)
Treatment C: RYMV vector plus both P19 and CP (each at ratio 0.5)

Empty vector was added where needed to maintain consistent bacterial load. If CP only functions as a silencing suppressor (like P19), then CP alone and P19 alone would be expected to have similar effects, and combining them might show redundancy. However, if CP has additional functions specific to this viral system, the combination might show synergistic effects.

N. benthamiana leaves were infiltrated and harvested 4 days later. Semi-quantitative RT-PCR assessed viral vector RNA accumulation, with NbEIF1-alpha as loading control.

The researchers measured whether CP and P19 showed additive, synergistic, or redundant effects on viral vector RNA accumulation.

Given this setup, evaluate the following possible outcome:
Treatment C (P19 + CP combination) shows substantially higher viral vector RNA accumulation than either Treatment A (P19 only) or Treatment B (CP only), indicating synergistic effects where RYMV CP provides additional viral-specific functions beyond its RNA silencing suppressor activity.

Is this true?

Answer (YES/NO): YES